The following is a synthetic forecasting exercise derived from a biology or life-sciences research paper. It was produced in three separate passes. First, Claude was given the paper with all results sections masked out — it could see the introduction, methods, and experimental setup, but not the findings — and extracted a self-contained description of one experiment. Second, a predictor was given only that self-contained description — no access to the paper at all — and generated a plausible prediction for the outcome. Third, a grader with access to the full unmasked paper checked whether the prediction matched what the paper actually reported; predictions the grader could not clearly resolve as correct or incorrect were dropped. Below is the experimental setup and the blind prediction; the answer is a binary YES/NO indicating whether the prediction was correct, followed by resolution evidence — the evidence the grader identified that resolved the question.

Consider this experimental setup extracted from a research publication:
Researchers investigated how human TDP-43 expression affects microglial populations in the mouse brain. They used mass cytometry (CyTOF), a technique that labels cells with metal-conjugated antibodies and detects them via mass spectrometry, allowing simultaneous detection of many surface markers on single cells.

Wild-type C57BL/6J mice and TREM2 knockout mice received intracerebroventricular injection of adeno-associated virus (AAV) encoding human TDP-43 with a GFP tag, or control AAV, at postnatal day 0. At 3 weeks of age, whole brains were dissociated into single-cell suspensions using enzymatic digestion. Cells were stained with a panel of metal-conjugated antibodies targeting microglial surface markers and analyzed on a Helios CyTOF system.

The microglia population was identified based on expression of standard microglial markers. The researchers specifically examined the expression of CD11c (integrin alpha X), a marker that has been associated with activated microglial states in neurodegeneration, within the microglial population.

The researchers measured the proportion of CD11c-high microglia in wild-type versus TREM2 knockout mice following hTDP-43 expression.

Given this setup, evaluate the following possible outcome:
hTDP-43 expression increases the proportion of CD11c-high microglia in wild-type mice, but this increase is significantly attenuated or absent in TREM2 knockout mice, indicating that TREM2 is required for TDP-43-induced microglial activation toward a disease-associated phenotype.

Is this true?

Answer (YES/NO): YES